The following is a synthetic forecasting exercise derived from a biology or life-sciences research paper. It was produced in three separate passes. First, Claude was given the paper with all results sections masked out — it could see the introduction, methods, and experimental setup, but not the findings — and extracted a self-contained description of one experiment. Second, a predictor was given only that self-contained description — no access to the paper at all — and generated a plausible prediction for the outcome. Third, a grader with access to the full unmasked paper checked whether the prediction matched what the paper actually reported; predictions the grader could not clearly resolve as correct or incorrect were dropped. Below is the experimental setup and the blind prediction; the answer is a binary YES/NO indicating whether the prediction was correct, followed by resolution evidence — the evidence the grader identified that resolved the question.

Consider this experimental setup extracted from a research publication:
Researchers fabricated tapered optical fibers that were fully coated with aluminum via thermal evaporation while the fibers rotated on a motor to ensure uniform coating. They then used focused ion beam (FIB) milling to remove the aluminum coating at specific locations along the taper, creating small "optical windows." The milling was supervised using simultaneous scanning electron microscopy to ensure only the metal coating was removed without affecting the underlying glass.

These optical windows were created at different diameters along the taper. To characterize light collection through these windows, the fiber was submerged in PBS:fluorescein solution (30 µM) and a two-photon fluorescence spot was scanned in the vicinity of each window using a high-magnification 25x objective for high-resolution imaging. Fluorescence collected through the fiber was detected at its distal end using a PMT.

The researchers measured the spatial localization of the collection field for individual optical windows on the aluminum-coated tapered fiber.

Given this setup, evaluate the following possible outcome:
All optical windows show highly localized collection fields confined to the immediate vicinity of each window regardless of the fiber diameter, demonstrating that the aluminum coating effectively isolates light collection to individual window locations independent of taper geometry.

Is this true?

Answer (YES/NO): NO